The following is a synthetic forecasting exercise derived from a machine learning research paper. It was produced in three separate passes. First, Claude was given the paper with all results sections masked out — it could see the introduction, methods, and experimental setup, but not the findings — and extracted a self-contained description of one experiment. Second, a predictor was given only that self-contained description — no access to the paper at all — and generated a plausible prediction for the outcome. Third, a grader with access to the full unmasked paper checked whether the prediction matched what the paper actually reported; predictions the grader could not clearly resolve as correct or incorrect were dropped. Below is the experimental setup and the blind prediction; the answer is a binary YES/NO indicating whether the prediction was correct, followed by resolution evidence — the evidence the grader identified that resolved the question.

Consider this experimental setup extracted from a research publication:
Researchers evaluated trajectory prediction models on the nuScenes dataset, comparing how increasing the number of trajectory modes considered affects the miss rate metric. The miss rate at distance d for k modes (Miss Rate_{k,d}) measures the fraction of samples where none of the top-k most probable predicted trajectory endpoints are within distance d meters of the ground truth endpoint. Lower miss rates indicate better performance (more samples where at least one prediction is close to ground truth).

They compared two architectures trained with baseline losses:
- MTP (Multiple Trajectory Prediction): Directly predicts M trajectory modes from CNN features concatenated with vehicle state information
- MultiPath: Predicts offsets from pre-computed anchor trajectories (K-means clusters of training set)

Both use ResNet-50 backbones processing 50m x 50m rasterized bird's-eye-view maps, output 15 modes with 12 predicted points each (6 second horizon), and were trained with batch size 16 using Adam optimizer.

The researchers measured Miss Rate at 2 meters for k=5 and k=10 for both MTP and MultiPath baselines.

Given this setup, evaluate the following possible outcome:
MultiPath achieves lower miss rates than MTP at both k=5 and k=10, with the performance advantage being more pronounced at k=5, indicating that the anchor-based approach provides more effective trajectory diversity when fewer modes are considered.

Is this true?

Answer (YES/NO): NO